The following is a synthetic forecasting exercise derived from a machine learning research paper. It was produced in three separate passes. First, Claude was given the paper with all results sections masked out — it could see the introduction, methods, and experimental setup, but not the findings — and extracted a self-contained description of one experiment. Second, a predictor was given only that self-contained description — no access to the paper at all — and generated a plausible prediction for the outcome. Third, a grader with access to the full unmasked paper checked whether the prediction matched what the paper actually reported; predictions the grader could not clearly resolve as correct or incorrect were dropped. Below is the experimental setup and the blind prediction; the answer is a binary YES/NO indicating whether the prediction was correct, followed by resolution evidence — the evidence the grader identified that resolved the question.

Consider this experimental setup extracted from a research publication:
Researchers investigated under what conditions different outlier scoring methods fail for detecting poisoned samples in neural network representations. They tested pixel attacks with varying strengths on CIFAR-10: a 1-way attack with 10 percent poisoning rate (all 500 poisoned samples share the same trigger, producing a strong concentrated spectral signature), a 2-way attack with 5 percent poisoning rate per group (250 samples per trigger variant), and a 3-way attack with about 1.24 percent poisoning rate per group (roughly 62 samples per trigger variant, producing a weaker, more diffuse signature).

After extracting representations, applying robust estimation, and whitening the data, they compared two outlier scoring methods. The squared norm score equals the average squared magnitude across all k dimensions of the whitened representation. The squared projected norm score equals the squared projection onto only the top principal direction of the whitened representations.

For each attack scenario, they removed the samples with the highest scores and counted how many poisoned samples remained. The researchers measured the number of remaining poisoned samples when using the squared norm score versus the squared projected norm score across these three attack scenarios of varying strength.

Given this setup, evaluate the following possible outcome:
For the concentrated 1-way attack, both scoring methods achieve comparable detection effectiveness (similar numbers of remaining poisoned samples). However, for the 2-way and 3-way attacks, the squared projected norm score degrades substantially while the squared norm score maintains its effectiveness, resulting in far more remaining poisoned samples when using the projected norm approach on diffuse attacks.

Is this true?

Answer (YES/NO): NO